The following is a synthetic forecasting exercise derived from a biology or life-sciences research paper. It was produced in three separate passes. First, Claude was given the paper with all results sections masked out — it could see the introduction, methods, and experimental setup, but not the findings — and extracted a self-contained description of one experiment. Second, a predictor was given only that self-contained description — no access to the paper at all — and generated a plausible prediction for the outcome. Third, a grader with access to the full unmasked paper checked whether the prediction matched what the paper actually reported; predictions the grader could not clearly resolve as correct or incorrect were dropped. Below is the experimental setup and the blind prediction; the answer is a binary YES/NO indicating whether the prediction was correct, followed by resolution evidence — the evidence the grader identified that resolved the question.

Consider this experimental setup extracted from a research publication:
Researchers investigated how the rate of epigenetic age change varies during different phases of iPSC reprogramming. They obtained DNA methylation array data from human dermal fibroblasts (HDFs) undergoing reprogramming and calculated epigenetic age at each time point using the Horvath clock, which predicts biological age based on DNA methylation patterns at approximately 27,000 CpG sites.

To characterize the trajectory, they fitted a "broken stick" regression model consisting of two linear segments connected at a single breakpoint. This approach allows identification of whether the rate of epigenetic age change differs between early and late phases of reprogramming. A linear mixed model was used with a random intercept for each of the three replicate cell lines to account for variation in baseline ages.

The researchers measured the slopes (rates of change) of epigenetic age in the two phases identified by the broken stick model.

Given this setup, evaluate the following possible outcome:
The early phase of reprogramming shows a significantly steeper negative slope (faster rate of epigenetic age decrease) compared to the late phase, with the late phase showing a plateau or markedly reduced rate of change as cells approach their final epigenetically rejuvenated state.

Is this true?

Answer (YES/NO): YES